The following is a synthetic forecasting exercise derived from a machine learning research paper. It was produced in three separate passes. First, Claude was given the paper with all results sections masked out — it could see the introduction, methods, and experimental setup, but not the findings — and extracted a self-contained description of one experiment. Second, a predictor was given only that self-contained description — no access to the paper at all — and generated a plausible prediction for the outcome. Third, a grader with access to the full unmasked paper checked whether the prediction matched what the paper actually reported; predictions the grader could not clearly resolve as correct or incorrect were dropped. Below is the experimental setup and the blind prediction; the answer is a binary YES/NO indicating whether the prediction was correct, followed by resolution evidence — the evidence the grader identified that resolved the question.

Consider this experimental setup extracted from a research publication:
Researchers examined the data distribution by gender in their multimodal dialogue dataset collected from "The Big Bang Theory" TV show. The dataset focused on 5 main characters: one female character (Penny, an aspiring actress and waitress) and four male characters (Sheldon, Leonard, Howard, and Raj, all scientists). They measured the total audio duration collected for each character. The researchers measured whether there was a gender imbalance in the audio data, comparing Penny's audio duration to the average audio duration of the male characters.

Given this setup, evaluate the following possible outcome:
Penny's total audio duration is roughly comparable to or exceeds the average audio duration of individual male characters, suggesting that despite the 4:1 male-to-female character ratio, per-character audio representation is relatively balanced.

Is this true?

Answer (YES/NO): YES